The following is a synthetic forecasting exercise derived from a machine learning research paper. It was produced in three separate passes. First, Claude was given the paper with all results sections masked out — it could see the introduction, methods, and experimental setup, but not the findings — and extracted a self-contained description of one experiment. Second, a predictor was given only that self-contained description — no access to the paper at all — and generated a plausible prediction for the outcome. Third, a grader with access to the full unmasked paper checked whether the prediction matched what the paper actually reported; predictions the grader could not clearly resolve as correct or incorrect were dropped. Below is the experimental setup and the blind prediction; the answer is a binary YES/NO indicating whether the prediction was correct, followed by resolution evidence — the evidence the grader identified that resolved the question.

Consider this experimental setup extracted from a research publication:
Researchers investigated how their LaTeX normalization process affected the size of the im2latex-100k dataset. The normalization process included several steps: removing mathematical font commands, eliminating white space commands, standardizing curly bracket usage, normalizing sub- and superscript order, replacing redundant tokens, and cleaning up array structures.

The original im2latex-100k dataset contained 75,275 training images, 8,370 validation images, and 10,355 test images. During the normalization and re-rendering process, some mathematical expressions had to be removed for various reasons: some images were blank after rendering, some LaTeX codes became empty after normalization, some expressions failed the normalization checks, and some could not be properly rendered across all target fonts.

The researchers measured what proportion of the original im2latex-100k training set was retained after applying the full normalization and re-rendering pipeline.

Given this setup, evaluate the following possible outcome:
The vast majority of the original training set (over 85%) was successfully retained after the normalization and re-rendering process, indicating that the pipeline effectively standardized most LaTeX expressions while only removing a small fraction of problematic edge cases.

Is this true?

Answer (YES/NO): YES